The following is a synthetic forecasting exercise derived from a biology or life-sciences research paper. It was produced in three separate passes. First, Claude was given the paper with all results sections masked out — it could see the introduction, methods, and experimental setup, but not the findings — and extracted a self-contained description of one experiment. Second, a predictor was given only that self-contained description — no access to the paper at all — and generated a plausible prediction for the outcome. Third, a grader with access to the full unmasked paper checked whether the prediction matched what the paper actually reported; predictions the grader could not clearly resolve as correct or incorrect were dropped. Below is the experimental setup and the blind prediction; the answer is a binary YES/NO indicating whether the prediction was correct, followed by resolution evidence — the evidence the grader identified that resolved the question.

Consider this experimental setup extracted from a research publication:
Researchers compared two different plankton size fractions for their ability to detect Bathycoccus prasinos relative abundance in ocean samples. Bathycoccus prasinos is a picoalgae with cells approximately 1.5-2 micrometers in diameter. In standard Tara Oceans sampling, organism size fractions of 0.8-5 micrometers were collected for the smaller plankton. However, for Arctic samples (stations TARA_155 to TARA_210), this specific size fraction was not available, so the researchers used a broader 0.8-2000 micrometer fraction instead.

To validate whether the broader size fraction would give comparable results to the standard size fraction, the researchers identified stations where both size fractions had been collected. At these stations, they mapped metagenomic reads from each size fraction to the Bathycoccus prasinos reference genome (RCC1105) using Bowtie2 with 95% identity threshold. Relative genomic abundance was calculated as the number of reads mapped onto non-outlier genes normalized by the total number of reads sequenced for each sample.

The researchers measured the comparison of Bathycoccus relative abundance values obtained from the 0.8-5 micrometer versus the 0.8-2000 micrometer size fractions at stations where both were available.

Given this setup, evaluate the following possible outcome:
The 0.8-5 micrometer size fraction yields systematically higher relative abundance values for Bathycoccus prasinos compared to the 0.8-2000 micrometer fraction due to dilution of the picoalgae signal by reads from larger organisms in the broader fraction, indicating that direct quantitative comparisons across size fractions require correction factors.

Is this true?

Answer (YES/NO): NO